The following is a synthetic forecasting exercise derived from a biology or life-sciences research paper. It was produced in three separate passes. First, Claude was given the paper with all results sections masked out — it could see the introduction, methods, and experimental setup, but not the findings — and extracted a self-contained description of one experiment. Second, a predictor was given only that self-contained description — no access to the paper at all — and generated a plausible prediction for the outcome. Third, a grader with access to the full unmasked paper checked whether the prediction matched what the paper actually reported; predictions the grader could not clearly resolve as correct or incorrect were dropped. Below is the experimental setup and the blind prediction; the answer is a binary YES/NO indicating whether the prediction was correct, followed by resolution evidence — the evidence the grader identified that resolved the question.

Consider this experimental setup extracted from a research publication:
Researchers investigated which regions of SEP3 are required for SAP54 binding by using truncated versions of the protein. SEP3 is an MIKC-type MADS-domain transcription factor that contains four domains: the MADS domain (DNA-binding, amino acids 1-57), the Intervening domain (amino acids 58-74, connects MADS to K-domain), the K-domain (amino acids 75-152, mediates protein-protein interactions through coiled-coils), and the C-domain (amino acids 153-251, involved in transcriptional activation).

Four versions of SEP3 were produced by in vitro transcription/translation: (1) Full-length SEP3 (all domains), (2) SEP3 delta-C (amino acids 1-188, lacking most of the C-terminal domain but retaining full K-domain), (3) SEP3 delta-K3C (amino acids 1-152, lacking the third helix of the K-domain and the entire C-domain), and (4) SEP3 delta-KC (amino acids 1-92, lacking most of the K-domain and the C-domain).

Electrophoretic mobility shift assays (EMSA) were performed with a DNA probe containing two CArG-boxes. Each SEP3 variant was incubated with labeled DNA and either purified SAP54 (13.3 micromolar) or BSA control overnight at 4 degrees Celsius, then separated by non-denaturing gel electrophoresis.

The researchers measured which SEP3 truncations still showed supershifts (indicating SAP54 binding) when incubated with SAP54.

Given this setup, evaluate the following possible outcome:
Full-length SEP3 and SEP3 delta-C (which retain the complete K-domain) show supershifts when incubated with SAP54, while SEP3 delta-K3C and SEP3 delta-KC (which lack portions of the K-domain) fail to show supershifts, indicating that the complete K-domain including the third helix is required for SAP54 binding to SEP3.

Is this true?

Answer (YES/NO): YES